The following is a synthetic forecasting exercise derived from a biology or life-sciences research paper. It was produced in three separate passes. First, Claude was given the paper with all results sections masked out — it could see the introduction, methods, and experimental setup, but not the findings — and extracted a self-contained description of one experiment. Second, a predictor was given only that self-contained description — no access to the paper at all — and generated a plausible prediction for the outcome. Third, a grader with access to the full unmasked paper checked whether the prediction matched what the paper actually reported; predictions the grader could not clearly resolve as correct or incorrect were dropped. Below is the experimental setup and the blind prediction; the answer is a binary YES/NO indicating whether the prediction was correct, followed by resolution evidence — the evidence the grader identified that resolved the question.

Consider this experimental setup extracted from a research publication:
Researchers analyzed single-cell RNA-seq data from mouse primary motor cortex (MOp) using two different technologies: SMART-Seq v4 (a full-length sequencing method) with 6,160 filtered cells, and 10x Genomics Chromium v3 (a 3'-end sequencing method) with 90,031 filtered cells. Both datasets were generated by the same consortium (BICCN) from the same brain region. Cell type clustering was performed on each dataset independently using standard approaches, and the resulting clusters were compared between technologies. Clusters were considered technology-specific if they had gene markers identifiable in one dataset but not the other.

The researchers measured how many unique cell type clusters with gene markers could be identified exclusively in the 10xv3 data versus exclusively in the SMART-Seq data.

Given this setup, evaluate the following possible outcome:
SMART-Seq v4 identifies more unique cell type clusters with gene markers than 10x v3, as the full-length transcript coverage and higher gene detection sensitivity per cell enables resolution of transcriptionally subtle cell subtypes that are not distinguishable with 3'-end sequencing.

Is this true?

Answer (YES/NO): NO